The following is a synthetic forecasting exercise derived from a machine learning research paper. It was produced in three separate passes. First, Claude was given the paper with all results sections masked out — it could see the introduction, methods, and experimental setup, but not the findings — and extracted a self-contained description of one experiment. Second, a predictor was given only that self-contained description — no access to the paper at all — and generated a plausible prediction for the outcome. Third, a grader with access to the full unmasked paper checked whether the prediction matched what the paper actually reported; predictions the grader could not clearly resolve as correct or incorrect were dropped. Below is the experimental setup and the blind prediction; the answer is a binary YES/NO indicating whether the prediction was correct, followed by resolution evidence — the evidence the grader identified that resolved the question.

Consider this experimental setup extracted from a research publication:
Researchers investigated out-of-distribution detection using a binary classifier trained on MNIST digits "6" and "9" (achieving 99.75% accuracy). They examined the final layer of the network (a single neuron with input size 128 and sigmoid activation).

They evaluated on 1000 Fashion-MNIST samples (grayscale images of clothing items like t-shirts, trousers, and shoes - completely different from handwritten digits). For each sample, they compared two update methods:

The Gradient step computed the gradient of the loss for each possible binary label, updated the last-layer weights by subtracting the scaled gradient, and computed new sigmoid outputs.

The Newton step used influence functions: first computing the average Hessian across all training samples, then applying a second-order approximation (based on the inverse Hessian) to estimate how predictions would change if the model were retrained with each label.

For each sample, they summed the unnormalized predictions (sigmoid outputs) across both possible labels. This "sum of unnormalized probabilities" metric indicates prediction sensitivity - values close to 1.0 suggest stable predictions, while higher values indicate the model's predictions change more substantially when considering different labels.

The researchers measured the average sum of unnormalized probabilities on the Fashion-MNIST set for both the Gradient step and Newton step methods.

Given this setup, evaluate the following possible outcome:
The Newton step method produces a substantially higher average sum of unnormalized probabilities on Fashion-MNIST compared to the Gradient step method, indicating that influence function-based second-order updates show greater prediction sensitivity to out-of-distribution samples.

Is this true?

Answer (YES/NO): NO